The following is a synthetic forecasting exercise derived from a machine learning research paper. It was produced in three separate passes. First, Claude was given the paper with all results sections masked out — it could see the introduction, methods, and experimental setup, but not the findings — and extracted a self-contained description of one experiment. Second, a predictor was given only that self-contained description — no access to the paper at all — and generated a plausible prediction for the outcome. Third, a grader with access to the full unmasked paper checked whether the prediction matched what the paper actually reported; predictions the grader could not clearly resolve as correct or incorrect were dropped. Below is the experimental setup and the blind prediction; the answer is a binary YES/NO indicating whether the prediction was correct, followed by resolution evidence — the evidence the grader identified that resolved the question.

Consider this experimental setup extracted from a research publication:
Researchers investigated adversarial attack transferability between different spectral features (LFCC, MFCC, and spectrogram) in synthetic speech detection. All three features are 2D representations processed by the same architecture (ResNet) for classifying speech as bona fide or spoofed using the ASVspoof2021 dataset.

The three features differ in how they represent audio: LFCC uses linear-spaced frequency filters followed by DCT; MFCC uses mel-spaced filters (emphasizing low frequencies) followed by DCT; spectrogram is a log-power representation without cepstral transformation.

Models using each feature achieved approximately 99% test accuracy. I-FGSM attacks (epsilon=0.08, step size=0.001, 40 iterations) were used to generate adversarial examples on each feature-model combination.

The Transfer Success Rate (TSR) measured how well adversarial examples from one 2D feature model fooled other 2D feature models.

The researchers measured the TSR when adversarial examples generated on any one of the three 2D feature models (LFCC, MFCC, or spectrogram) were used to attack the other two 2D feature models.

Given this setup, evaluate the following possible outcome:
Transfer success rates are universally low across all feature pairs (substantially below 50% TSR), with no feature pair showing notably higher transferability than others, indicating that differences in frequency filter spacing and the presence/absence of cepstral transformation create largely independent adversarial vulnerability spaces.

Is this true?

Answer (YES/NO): NO